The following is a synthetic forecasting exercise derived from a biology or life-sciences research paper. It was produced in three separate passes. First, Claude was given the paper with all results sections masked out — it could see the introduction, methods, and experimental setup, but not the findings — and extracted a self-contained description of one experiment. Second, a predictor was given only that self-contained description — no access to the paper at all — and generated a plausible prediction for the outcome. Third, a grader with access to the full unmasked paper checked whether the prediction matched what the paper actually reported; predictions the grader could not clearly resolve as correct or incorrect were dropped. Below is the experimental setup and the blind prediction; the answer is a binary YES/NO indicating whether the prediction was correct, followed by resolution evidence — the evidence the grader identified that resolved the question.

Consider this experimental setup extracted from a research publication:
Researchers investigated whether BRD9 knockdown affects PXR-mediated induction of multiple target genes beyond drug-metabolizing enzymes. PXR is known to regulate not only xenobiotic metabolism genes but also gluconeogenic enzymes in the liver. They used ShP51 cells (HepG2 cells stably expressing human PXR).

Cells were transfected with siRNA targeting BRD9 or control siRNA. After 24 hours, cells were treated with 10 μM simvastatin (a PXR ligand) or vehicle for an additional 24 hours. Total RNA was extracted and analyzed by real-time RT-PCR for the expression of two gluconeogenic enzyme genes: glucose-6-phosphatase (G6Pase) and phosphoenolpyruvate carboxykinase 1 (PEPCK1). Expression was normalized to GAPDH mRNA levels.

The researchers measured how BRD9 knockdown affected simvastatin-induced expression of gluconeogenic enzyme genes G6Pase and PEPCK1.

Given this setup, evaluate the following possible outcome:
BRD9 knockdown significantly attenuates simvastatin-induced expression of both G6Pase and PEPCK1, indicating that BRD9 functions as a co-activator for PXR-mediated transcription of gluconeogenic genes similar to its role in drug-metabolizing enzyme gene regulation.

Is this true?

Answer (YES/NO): YES